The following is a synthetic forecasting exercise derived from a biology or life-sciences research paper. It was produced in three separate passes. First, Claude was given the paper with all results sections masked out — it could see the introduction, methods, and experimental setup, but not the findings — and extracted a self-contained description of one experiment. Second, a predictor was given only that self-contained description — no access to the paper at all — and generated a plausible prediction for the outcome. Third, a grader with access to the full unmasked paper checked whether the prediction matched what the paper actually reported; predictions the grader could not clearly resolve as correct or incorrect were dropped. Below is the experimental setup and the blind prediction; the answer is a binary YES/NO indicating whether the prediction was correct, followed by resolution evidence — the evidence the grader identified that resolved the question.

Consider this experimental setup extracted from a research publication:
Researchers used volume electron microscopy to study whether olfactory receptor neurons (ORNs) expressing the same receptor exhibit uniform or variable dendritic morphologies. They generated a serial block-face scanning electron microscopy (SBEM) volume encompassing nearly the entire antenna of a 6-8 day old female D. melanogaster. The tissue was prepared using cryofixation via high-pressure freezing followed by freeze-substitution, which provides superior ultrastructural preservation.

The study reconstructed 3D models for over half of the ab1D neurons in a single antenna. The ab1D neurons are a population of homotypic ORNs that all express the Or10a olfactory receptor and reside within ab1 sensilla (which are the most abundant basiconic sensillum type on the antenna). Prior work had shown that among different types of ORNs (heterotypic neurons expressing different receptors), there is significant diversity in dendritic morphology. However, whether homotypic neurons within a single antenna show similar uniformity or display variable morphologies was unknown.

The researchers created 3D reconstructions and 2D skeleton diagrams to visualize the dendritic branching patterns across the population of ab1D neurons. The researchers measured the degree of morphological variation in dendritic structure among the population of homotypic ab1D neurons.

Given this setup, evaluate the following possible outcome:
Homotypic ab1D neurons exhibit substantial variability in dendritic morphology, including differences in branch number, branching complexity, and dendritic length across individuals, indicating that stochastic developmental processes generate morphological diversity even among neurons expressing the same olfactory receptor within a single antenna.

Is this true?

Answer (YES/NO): YES